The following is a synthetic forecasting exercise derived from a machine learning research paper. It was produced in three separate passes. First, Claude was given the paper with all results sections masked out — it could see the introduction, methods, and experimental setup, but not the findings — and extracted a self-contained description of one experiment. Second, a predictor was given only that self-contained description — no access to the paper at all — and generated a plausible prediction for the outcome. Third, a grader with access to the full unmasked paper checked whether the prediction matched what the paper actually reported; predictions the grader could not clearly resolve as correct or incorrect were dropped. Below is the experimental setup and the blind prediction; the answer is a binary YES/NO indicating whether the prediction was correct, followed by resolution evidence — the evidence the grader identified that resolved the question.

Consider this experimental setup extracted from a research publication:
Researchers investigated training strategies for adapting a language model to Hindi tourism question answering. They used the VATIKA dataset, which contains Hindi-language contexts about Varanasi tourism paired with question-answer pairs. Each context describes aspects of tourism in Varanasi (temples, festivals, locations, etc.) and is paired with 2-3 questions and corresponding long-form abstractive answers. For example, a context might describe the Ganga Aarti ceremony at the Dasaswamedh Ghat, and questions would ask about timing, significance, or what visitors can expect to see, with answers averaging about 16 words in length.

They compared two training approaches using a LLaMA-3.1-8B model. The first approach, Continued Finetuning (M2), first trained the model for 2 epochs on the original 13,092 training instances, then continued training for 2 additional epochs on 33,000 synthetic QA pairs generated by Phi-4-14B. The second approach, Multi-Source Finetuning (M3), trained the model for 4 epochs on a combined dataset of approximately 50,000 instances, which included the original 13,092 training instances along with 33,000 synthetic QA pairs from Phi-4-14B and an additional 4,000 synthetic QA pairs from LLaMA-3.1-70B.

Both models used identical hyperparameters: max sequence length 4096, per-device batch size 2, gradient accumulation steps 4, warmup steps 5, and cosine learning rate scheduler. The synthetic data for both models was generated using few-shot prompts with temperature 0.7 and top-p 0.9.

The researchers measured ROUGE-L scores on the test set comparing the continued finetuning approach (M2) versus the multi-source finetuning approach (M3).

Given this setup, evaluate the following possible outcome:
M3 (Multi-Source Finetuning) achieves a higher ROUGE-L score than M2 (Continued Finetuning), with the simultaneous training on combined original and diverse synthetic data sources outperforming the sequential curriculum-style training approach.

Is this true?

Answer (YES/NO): YES